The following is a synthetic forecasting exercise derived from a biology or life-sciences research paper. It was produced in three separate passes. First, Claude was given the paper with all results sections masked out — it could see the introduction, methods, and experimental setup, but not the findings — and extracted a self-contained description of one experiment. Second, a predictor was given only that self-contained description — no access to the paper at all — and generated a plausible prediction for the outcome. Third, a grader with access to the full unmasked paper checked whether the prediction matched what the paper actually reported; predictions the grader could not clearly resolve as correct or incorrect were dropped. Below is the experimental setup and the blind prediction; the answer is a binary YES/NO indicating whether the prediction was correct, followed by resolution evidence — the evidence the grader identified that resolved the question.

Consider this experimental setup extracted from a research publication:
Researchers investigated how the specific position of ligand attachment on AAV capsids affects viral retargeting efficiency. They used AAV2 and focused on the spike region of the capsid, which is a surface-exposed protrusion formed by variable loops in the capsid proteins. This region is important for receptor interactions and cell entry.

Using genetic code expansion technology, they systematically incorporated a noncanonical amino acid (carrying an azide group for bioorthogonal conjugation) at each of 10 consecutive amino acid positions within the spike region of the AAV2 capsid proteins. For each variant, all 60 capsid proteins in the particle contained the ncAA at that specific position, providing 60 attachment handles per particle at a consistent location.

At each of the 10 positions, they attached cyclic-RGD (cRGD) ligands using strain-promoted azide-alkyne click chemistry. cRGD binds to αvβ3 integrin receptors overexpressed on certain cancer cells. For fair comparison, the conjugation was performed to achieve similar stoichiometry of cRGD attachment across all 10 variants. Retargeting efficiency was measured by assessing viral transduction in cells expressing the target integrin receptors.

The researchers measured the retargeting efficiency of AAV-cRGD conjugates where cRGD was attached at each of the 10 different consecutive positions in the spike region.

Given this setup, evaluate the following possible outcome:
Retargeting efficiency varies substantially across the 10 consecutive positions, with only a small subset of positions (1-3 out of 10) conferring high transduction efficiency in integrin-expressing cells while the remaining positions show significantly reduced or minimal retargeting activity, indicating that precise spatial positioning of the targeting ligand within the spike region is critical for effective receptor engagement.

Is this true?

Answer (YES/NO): NO